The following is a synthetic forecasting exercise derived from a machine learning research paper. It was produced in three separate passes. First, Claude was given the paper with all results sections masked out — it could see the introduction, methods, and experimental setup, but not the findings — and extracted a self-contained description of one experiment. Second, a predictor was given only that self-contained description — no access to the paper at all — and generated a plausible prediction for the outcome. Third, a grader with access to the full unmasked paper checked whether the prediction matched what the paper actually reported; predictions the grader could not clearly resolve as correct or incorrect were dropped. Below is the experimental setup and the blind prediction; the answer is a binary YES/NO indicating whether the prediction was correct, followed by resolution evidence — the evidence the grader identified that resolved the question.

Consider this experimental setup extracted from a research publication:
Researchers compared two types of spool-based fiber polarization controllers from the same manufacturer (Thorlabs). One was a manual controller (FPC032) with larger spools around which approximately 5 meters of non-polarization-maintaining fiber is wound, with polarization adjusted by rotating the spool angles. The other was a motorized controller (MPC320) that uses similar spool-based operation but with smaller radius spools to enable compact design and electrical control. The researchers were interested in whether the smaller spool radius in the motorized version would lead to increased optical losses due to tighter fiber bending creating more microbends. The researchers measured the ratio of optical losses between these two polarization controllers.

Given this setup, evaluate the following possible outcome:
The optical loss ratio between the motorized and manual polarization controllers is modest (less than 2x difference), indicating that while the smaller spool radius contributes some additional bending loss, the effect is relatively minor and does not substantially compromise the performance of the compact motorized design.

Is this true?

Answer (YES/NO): NO